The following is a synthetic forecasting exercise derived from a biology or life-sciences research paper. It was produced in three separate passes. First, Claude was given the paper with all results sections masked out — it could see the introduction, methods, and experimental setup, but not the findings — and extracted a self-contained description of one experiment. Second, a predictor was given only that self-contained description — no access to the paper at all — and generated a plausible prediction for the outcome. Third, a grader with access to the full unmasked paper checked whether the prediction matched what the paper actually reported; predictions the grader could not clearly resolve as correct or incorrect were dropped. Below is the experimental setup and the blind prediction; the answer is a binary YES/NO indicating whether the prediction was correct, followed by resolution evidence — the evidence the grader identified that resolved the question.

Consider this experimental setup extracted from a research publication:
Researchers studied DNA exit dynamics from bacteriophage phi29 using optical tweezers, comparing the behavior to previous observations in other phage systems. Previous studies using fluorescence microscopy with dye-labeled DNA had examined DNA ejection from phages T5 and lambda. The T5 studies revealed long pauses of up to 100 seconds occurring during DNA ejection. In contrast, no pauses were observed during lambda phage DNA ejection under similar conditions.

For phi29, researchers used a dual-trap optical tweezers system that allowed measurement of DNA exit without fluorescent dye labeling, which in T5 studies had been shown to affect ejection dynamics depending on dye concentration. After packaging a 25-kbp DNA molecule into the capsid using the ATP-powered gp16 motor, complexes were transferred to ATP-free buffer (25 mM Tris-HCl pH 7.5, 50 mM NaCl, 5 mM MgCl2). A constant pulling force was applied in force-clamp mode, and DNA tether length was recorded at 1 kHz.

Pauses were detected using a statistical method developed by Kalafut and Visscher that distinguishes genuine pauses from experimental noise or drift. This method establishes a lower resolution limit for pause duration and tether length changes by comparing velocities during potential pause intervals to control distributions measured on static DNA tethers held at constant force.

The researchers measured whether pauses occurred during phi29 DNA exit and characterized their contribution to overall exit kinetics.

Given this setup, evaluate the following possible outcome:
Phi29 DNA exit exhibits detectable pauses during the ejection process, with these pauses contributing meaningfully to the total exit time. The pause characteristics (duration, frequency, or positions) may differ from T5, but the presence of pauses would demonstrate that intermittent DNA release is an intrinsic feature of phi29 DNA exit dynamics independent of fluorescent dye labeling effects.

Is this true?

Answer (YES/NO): YES